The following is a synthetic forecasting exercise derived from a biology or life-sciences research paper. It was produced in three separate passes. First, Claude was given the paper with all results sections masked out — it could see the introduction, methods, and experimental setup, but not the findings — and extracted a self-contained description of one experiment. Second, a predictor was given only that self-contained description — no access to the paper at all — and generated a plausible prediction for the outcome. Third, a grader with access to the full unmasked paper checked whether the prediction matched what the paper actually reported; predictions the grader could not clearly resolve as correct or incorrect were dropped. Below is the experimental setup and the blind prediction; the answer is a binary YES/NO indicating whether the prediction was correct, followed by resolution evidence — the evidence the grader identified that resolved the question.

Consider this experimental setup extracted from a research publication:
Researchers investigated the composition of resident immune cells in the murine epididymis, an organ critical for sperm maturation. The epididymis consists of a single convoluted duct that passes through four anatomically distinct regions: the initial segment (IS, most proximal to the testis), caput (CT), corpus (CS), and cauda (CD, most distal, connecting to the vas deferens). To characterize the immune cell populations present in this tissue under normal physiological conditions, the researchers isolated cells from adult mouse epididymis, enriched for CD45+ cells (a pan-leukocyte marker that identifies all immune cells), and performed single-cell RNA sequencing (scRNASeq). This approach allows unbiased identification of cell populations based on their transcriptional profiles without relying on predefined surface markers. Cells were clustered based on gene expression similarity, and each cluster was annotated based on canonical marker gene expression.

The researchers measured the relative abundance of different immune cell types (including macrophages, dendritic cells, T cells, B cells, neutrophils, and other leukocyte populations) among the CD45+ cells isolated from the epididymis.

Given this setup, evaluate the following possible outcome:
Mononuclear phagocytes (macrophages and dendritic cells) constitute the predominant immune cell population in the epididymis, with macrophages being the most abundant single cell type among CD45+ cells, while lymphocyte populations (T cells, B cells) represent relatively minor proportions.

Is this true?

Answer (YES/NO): YES